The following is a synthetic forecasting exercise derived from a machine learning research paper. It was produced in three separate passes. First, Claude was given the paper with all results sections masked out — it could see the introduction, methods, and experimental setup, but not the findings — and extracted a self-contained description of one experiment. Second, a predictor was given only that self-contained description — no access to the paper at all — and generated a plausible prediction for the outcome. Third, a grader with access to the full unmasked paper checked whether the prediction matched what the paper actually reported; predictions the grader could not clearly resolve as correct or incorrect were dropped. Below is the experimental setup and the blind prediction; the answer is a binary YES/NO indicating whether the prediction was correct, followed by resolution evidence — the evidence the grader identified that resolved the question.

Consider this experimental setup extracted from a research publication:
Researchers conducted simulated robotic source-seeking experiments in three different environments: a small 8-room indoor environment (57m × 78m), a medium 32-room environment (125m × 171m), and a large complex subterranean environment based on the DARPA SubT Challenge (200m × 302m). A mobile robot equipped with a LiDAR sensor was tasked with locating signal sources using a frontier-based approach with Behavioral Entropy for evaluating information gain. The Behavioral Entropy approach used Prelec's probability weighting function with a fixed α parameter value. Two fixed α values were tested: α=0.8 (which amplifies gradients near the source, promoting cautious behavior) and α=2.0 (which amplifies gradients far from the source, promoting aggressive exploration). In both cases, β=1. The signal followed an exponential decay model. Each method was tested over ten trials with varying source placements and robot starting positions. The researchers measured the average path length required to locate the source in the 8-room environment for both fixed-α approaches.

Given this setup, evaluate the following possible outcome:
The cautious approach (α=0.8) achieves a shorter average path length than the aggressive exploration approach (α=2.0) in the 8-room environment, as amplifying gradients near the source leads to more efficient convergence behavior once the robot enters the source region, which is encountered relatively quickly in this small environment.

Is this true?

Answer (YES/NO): YES